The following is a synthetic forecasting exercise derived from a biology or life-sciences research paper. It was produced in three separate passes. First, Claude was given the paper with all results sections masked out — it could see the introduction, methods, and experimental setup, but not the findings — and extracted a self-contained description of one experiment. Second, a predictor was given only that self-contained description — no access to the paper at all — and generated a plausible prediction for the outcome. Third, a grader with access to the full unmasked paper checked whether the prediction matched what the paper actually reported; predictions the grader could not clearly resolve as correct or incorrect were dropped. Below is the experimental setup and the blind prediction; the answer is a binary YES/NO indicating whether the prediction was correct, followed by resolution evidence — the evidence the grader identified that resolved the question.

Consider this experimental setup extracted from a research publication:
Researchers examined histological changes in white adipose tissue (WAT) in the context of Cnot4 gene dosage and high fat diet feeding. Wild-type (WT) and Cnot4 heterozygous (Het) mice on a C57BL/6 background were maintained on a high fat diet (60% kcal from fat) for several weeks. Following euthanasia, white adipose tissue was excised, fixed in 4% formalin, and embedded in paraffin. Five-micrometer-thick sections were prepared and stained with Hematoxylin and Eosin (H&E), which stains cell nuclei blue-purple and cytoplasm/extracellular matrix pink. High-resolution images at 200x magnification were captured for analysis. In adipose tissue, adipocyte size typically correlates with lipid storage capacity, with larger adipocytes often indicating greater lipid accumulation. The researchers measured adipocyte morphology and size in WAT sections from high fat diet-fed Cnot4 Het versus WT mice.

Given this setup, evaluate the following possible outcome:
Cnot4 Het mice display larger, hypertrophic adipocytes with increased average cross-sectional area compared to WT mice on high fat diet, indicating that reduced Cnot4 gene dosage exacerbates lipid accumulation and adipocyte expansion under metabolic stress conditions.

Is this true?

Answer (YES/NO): NO